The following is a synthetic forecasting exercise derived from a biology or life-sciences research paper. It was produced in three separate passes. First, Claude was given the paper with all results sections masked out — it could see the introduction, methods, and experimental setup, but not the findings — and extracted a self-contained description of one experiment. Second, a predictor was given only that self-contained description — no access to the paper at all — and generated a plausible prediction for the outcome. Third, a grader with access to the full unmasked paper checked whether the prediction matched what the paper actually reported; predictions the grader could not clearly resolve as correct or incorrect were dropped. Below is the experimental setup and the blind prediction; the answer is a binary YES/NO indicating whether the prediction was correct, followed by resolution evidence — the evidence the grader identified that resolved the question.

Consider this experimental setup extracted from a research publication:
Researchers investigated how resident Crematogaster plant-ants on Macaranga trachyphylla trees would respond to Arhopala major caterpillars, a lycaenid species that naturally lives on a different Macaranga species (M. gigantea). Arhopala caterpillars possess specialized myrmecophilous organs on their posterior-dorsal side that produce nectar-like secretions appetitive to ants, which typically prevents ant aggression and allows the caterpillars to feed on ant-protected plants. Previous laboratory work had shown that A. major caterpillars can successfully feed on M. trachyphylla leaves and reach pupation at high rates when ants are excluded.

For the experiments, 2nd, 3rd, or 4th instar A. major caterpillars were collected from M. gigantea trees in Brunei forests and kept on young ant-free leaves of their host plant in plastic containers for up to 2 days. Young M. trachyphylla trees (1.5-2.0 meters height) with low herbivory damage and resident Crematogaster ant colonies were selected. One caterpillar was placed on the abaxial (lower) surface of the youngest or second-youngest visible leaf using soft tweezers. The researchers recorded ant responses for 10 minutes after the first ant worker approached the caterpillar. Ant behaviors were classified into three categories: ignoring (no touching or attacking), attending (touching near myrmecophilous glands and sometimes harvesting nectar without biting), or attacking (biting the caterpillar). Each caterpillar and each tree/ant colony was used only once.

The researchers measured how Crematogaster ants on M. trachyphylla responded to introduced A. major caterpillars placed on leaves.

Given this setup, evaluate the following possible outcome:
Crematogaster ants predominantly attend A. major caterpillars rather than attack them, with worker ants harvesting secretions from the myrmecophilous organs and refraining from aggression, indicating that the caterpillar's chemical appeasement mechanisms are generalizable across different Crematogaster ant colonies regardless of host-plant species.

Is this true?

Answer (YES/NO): NO